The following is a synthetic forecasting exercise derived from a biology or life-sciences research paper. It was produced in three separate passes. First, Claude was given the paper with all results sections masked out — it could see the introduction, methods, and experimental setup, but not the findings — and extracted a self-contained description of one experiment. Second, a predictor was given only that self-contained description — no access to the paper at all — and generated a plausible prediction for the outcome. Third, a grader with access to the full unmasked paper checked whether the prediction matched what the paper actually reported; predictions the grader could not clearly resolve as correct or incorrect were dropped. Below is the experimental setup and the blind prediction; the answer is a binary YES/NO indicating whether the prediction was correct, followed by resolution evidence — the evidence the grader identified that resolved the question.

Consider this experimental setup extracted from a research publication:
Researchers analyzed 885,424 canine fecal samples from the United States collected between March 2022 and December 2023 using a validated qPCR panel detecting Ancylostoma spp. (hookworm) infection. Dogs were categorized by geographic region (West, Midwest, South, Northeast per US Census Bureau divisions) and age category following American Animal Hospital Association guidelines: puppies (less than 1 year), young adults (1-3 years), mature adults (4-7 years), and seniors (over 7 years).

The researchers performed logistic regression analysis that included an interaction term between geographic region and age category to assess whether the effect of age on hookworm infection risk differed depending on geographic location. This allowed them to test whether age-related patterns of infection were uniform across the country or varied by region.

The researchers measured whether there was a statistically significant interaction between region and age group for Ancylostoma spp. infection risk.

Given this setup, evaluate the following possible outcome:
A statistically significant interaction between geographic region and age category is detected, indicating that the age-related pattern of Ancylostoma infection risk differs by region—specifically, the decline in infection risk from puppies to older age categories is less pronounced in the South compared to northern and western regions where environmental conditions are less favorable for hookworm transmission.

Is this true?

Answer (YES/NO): NO